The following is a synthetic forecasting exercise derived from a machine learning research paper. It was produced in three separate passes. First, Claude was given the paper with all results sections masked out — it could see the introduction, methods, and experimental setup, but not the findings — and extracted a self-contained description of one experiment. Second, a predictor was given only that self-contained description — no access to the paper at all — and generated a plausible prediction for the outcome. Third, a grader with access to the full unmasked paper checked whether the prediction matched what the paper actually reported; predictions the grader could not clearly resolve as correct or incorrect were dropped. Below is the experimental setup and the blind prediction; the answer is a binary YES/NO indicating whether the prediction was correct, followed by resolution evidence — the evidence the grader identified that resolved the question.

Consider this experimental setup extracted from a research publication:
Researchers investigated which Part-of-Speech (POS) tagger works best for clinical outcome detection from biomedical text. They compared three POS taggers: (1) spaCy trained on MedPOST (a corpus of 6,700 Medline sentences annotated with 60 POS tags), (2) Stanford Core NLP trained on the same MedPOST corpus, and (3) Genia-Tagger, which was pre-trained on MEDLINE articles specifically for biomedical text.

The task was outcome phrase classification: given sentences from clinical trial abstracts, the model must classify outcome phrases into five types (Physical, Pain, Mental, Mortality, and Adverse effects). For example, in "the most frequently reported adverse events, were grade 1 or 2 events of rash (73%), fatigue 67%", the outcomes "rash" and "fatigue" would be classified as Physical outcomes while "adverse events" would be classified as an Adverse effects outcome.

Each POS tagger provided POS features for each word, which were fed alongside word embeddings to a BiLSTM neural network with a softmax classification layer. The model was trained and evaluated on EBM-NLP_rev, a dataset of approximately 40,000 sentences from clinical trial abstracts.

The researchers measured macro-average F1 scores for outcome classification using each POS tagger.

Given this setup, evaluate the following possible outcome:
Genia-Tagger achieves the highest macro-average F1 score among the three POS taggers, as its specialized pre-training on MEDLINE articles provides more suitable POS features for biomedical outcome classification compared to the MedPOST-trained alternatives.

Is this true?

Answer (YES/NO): NO